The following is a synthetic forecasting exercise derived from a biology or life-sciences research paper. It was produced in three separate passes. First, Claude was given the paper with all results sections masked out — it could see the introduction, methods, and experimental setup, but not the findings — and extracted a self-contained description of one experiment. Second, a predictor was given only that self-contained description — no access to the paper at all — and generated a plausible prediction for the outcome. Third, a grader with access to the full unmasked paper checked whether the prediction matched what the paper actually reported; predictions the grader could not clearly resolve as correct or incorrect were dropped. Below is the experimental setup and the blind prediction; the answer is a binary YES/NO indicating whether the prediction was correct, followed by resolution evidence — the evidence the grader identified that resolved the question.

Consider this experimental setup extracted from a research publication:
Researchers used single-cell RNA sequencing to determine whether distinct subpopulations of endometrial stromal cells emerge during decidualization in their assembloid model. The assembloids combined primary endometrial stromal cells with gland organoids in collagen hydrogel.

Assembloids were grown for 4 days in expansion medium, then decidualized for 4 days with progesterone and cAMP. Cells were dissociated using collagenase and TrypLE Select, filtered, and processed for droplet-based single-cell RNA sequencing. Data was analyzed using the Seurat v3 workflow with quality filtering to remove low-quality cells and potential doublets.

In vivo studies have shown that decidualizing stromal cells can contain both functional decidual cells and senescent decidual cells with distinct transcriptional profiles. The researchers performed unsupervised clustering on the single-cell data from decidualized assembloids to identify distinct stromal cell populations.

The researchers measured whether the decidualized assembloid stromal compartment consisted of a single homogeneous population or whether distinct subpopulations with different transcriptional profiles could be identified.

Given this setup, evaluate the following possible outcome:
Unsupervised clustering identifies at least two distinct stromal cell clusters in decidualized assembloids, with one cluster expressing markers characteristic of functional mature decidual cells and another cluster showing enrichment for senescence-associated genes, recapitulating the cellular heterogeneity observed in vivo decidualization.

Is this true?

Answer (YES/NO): YES